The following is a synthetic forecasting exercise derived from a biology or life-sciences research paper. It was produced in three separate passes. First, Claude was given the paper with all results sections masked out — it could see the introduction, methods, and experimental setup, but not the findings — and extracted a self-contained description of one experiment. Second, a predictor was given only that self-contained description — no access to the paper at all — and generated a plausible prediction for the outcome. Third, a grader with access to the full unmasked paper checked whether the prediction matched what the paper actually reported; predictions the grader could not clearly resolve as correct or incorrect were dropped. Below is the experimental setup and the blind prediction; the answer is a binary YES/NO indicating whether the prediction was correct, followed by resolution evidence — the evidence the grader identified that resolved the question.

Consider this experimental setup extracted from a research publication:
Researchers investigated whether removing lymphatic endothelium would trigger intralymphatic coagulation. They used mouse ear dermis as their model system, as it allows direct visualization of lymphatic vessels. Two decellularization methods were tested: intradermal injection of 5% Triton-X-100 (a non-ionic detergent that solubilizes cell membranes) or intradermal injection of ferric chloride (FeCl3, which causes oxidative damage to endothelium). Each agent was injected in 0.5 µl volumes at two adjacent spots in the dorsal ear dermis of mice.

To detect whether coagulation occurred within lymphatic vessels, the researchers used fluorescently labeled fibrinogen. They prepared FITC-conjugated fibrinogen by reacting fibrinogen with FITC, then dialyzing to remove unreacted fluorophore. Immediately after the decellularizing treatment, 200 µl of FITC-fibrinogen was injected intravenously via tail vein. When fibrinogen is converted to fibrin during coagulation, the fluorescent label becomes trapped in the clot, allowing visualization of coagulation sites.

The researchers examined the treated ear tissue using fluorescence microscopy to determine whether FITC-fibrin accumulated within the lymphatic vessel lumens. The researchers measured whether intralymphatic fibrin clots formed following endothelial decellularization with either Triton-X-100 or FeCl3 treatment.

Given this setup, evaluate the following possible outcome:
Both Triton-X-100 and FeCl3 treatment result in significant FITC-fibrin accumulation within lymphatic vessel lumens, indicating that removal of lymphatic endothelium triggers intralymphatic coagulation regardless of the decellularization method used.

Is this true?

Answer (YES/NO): YES